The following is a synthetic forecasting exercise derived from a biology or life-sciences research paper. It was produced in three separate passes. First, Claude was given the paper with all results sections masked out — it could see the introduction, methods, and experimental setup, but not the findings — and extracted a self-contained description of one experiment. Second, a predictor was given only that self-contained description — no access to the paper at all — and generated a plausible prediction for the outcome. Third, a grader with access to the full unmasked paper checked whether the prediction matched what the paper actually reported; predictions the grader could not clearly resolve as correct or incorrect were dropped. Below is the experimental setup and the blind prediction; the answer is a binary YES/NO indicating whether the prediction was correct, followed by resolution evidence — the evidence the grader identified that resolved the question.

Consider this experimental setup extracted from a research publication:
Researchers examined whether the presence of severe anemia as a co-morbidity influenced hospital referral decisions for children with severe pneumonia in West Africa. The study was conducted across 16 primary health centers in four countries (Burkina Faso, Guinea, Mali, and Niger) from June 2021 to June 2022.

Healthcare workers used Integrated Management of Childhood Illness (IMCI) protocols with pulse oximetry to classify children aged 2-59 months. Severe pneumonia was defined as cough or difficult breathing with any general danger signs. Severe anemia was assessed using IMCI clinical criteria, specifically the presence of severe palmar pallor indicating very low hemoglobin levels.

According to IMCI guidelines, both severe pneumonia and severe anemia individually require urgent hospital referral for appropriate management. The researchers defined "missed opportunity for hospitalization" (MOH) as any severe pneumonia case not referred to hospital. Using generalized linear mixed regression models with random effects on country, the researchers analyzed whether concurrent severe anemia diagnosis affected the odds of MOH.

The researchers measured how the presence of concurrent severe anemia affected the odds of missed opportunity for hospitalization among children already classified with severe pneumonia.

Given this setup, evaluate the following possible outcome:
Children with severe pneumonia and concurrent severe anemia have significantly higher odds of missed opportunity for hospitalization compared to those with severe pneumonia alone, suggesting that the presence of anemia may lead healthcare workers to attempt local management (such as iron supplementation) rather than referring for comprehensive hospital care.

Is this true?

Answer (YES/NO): NO